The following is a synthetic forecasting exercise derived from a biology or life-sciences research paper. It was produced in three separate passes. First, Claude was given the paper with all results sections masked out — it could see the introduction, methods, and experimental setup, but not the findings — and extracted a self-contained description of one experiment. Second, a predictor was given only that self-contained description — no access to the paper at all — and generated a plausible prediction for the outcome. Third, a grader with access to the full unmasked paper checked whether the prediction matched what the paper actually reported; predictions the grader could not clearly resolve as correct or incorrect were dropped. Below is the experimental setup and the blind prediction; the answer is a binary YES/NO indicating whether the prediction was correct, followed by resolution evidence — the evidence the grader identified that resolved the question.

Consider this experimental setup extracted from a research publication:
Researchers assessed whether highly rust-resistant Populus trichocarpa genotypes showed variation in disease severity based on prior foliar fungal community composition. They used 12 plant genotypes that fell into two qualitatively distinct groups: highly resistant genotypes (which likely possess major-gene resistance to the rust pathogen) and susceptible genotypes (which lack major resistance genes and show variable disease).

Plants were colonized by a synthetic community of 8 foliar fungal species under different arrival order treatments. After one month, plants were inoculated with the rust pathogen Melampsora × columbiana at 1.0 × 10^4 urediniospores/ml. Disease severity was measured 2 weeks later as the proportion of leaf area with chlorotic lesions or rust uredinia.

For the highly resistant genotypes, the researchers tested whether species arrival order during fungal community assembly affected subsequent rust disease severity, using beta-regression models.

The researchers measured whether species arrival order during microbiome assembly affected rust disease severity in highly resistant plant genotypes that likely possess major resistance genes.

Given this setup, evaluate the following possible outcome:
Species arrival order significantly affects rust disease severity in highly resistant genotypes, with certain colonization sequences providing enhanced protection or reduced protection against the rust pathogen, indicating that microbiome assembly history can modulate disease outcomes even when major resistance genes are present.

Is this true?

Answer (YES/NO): NO